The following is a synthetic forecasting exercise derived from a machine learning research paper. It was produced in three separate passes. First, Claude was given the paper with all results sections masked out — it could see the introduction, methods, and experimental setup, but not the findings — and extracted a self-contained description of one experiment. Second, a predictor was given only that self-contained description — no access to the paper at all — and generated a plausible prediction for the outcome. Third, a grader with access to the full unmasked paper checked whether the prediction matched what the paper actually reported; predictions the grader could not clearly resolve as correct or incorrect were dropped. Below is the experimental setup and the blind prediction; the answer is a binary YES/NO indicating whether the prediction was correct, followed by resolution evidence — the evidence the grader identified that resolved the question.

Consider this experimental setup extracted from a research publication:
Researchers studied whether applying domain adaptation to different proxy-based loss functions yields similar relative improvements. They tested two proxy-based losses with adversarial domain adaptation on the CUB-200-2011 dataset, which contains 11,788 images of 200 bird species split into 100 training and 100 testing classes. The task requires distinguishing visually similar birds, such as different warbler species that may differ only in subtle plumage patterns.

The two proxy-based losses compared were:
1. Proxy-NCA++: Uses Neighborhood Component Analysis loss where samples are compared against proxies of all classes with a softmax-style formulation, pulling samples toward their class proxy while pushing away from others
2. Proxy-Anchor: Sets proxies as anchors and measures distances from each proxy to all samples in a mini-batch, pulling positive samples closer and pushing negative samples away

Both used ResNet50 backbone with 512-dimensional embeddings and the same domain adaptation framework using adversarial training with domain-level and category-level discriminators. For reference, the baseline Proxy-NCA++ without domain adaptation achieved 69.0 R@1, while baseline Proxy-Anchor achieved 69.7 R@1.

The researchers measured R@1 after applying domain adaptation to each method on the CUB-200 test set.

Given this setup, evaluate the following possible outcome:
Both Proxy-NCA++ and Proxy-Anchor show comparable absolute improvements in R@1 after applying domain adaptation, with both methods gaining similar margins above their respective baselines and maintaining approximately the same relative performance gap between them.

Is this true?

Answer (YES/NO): NO